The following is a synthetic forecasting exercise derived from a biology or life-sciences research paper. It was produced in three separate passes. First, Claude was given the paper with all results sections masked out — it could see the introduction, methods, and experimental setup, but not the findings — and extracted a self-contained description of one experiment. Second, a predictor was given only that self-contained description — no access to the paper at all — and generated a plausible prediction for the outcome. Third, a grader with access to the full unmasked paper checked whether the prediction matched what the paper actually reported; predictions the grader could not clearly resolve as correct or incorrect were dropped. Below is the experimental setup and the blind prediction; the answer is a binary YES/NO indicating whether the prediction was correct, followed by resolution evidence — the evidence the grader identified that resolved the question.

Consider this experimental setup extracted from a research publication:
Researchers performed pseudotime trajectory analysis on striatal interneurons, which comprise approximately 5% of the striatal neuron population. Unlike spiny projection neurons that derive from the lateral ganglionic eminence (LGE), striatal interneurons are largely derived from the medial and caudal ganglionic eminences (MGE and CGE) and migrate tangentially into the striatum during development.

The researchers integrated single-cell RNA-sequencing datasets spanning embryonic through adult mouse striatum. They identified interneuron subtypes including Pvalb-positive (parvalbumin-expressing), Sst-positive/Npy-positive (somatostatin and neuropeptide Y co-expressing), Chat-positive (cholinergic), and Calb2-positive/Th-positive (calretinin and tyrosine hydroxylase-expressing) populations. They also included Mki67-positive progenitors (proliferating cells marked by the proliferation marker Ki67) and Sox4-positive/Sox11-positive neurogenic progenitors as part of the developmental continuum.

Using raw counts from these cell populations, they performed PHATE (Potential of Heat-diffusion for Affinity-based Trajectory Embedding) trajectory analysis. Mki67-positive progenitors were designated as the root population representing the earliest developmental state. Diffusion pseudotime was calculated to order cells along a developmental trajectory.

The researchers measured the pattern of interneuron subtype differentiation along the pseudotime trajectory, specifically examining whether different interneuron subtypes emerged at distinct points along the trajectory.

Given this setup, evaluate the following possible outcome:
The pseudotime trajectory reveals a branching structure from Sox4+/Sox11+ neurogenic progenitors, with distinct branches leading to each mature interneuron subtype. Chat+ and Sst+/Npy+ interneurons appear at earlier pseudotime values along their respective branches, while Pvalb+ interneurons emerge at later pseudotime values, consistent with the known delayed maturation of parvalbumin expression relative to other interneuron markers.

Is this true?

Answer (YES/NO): NO